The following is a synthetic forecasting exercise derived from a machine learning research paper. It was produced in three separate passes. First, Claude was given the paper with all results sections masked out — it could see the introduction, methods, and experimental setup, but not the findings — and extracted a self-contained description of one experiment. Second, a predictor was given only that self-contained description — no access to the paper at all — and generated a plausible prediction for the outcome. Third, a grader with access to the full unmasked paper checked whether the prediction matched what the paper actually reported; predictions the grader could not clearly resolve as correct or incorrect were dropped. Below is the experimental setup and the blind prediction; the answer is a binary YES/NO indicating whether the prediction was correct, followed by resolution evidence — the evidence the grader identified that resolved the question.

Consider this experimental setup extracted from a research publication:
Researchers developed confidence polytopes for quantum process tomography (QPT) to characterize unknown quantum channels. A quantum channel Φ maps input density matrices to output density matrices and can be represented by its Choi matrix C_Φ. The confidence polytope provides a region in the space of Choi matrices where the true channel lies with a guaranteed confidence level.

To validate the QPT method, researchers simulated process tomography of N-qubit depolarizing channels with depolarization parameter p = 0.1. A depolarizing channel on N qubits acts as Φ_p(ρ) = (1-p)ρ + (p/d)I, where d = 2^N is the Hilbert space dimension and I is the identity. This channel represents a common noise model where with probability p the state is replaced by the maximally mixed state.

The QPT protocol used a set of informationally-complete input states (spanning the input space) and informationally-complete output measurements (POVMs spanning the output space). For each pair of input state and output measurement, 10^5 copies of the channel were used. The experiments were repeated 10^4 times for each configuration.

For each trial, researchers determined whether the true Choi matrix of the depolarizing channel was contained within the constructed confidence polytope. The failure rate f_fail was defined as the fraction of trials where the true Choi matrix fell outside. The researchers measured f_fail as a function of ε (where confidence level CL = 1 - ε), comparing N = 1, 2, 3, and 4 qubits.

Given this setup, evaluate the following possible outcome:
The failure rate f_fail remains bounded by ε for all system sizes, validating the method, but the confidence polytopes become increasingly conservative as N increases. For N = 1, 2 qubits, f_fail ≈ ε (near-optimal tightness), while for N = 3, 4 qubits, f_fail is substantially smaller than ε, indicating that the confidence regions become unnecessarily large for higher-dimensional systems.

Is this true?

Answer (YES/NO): NO